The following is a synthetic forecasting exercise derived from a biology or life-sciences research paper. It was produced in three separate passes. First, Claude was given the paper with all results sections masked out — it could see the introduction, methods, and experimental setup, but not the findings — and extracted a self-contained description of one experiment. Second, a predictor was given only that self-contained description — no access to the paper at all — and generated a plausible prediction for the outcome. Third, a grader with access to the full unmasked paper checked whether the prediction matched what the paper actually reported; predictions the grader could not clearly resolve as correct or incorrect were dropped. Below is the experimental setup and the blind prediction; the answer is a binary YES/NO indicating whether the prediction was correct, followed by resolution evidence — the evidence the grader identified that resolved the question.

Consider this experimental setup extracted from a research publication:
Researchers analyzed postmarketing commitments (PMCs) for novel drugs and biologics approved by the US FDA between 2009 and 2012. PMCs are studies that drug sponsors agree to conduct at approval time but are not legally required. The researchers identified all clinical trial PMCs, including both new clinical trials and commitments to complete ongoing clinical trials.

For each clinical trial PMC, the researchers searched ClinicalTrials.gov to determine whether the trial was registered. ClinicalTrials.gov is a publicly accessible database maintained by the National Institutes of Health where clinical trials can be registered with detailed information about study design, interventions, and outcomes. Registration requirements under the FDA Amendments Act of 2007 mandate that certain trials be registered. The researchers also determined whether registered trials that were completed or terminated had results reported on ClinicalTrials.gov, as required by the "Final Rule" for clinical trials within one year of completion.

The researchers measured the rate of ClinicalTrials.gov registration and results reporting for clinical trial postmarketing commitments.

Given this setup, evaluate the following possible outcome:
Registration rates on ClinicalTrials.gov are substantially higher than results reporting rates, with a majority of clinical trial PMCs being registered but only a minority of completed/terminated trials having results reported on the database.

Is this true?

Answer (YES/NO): NO